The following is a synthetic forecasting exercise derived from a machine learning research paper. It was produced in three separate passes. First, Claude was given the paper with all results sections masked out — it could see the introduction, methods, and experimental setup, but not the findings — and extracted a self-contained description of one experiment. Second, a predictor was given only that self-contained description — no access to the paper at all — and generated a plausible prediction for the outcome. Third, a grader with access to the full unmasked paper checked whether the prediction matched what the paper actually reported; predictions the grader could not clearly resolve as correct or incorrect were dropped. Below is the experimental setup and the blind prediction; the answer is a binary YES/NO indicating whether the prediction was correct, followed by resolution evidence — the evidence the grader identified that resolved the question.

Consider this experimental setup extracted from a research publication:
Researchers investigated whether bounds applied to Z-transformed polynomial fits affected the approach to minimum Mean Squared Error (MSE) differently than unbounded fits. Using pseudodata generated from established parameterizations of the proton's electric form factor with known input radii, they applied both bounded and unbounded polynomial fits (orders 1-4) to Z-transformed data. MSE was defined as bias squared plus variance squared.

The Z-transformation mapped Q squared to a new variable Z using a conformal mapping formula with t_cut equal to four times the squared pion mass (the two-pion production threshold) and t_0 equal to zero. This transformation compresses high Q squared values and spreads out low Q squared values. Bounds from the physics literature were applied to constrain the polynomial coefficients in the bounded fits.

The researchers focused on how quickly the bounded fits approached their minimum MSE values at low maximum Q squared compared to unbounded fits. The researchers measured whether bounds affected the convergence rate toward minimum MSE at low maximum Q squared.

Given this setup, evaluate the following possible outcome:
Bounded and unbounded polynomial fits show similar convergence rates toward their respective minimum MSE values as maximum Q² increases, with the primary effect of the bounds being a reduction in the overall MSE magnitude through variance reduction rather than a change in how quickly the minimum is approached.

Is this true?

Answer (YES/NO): NO